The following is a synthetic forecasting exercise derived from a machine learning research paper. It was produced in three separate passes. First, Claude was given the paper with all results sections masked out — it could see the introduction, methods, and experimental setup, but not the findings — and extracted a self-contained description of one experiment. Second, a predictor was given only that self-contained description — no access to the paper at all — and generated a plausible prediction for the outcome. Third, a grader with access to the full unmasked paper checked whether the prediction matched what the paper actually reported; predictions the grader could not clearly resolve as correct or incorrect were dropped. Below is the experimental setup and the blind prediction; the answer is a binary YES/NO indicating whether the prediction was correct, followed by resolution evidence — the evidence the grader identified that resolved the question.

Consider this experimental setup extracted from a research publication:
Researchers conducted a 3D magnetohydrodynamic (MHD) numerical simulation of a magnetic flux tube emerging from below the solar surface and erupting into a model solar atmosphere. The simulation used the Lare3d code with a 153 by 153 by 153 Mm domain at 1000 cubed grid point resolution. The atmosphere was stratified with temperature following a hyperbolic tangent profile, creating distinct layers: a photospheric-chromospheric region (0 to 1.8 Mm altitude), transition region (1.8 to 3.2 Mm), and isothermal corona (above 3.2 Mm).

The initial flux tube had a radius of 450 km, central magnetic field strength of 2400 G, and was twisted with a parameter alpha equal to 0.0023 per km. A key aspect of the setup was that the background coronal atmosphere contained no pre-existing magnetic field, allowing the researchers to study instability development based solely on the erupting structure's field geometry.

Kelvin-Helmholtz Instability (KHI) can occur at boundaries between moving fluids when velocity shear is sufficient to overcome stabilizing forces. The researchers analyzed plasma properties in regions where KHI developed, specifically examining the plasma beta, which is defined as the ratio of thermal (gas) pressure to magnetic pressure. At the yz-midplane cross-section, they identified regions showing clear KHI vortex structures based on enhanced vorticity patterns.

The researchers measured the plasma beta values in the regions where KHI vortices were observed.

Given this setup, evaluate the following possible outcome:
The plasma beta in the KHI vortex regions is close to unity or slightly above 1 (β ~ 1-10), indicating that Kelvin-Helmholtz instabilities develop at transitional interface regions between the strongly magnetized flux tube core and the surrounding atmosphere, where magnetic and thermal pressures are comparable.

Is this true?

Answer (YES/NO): NO